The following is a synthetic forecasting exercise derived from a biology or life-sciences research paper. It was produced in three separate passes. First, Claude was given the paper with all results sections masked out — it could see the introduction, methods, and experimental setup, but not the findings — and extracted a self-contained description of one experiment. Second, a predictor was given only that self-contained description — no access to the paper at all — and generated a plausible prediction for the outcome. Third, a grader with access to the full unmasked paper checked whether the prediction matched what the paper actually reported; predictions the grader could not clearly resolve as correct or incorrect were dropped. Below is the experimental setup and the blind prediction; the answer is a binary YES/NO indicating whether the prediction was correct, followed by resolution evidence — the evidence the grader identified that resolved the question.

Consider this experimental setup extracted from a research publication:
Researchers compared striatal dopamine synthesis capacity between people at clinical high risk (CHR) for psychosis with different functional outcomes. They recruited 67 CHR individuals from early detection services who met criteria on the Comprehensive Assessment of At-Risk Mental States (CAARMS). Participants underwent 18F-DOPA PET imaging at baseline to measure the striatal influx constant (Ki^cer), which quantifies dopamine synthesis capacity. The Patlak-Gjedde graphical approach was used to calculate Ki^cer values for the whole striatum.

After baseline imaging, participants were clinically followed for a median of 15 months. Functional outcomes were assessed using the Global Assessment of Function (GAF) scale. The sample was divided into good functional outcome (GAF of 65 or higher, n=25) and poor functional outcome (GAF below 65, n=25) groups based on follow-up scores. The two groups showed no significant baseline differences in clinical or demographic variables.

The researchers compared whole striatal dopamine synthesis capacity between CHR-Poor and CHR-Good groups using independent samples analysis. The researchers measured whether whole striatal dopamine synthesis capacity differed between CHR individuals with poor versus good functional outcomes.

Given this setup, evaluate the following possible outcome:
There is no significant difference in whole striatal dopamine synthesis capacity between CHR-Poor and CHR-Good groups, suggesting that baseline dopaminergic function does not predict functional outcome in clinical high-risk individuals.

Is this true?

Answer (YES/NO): YES